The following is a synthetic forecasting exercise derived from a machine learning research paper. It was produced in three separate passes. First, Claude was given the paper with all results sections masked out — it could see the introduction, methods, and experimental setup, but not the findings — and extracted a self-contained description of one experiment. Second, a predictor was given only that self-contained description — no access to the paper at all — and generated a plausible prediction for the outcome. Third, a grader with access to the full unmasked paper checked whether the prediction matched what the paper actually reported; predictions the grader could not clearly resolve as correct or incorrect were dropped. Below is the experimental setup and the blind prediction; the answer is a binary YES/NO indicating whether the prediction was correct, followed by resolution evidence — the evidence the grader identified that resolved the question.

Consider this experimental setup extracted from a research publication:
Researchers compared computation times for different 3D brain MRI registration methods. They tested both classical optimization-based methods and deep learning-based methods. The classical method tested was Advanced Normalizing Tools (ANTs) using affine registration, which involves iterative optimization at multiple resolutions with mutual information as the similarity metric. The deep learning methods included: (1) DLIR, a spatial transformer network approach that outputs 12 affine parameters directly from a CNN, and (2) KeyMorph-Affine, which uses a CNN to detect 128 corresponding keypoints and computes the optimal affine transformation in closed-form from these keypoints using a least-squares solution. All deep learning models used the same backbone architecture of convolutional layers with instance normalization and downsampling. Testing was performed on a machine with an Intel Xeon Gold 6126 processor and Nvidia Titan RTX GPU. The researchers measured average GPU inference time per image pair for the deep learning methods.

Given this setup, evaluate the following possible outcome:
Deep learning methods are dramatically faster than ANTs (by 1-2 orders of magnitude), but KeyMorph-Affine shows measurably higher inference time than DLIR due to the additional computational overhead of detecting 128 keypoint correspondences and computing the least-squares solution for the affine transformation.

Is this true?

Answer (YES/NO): YES